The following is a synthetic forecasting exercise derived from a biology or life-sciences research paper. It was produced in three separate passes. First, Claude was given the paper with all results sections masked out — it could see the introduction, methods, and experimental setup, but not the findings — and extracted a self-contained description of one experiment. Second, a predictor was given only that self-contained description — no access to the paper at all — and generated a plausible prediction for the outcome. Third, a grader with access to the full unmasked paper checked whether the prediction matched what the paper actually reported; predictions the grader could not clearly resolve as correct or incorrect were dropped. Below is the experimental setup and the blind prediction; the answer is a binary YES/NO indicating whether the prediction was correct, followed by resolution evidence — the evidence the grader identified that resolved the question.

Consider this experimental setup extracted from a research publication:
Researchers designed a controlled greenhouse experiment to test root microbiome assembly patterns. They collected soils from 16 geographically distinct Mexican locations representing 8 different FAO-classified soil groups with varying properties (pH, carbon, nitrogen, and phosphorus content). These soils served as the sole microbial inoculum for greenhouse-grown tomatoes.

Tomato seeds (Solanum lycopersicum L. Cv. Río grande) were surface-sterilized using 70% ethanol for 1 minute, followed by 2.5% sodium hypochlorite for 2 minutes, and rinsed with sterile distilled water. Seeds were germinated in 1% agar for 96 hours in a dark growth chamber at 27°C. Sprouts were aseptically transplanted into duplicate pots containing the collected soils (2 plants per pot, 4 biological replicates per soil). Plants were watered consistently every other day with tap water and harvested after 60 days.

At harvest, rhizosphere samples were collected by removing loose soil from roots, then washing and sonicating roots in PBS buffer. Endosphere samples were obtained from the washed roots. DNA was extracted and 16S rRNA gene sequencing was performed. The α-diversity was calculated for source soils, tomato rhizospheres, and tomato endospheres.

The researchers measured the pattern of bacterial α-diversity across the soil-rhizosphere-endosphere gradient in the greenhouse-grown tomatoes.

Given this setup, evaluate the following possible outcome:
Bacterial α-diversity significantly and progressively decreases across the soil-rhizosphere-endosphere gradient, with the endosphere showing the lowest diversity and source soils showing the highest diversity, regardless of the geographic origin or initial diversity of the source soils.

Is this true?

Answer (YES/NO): NO